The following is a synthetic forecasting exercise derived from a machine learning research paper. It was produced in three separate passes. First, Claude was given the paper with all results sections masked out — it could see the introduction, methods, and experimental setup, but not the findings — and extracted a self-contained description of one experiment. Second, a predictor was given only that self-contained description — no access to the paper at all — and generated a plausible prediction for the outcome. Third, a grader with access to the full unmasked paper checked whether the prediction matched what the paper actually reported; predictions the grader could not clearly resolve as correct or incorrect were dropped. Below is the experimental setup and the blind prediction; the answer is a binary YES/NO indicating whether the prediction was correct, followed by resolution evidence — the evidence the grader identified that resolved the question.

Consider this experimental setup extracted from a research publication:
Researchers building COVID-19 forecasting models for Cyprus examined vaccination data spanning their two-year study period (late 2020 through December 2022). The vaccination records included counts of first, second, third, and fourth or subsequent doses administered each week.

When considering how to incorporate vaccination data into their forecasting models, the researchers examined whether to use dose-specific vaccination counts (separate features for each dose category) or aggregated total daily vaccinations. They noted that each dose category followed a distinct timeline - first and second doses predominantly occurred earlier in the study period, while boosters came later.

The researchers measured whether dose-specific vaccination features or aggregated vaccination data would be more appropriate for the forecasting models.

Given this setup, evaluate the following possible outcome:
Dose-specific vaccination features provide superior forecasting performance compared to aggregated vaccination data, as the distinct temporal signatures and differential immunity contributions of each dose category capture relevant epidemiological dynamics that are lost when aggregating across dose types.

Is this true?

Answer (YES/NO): NO